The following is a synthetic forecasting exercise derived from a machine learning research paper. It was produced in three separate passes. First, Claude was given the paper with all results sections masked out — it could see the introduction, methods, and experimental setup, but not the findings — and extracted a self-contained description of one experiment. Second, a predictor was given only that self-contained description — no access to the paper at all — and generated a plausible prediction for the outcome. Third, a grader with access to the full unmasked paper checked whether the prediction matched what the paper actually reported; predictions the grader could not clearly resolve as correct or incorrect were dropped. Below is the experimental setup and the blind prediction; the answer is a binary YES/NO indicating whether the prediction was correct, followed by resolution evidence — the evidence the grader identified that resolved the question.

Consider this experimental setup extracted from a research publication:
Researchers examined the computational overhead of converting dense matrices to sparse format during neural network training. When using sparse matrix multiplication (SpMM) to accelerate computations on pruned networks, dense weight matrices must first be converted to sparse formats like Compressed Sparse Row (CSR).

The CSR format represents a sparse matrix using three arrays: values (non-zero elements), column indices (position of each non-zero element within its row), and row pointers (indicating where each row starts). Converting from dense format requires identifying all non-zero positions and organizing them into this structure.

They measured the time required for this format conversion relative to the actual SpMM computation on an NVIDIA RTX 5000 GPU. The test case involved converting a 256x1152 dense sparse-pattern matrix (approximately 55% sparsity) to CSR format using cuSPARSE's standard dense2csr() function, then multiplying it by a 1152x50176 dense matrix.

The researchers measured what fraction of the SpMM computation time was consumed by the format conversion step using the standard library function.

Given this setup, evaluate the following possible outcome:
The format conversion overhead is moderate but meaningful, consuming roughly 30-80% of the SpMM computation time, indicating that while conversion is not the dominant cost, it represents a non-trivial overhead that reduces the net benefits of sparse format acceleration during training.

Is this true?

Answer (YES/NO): NO